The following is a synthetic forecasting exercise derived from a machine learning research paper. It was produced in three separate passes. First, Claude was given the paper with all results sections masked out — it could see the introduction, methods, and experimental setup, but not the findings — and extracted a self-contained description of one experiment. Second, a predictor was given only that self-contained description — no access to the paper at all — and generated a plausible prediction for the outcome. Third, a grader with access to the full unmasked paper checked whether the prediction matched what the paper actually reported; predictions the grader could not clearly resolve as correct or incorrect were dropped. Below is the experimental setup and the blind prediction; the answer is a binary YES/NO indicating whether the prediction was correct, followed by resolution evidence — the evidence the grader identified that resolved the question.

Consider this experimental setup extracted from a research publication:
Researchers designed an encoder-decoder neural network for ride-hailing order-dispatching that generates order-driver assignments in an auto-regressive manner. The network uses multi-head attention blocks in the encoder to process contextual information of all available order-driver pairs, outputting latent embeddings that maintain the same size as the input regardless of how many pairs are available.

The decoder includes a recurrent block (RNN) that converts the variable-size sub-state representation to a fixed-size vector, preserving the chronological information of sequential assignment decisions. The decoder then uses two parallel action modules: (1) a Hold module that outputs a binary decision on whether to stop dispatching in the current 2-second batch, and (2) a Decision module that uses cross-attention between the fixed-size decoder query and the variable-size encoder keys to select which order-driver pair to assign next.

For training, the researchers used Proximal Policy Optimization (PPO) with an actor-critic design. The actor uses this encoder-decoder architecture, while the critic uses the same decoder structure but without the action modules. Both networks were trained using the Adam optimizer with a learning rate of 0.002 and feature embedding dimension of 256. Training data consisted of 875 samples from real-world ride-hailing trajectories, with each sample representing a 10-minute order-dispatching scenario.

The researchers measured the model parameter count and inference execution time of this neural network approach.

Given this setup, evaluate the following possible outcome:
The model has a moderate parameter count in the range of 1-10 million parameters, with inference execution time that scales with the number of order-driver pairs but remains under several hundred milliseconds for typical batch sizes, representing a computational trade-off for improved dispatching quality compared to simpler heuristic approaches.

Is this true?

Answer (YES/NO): NO